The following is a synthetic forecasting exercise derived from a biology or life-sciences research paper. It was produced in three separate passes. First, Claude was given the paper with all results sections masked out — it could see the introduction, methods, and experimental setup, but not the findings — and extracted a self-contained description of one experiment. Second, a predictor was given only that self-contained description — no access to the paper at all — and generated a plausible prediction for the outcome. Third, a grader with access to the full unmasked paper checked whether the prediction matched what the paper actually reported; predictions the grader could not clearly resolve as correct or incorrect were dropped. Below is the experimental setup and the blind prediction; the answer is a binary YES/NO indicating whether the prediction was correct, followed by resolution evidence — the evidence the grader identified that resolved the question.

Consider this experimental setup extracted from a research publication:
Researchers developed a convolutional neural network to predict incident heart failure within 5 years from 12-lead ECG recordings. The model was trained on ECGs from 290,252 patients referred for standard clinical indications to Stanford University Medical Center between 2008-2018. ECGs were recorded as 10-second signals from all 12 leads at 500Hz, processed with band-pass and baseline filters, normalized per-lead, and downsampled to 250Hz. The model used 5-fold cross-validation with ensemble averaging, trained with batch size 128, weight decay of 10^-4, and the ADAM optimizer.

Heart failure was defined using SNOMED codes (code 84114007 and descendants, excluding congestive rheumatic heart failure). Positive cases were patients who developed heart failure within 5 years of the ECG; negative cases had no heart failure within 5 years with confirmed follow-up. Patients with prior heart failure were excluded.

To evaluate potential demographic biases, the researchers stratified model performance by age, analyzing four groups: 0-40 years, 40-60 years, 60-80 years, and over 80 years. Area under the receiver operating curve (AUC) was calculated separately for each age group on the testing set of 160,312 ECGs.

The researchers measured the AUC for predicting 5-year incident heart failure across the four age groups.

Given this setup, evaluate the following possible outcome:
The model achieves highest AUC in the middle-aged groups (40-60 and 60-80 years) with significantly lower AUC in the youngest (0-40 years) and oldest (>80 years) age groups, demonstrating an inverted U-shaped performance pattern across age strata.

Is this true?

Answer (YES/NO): NO